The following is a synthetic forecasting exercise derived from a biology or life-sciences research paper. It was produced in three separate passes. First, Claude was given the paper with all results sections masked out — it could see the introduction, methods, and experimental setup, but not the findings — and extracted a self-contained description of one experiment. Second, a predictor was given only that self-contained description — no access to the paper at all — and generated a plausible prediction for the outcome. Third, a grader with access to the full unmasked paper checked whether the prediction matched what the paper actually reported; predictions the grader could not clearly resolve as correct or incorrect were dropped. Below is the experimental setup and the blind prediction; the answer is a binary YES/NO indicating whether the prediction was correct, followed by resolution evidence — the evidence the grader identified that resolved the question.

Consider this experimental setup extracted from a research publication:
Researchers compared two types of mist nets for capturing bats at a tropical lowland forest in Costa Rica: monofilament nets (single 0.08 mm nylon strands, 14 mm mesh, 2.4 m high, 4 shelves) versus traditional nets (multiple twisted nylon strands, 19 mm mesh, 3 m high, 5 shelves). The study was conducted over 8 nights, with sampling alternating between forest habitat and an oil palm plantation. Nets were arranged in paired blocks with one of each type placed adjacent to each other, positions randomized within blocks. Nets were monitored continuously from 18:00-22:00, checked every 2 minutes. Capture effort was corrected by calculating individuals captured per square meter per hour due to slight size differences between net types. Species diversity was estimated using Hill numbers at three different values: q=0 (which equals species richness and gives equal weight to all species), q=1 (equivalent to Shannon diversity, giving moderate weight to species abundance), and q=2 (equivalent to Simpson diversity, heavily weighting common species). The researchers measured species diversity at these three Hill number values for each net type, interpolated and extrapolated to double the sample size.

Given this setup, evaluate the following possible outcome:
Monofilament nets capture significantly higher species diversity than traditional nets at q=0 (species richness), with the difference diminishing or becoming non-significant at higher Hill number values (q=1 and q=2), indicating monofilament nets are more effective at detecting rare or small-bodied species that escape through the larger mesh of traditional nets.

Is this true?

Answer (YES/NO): NO